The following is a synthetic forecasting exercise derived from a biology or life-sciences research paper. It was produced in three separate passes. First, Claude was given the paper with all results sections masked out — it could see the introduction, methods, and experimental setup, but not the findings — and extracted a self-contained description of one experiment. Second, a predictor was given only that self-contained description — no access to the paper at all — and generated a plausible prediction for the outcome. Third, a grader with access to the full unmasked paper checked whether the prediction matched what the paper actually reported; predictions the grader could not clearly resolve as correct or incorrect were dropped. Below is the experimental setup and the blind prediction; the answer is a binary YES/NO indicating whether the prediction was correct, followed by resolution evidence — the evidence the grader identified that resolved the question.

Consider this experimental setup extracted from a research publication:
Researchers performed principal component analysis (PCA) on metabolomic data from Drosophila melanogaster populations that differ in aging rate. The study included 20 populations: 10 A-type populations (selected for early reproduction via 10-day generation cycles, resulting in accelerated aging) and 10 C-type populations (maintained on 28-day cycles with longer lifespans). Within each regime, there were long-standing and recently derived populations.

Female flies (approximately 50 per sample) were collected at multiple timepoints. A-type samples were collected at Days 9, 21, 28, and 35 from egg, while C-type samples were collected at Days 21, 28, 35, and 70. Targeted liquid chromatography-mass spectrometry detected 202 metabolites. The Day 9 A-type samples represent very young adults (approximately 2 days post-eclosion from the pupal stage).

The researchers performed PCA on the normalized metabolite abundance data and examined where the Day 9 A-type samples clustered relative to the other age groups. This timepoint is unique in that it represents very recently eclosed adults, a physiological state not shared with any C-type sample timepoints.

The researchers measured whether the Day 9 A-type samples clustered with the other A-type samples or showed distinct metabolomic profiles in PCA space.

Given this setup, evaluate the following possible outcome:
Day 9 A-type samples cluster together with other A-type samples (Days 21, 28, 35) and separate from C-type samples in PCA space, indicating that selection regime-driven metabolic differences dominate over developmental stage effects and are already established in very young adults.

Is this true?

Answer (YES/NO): NO